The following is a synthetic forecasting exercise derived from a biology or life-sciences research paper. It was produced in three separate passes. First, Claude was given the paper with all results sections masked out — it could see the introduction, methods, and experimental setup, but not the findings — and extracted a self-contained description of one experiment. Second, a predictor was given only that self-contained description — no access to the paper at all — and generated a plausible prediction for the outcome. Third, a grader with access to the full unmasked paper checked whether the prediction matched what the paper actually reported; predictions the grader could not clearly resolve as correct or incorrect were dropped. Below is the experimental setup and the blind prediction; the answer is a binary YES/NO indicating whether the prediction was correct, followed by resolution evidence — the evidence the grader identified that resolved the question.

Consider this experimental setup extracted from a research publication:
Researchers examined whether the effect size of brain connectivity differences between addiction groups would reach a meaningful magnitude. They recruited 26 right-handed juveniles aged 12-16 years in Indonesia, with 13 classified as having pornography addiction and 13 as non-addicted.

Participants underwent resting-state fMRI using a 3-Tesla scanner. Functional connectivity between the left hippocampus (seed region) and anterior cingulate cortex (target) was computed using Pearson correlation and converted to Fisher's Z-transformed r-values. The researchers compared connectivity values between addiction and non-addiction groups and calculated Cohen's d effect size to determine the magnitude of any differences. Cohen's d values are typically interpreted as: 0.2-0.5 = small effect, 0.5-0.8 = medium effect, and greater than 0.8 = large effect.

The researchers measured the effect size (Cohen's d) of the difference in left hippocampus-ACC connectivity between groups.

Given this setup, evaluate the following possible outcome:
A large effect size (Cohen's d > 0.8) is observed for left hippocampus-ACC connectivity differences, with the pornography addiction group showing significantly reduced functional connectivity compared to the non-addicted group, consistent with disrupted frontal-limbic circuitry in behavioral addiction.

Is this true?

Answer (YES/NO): YES